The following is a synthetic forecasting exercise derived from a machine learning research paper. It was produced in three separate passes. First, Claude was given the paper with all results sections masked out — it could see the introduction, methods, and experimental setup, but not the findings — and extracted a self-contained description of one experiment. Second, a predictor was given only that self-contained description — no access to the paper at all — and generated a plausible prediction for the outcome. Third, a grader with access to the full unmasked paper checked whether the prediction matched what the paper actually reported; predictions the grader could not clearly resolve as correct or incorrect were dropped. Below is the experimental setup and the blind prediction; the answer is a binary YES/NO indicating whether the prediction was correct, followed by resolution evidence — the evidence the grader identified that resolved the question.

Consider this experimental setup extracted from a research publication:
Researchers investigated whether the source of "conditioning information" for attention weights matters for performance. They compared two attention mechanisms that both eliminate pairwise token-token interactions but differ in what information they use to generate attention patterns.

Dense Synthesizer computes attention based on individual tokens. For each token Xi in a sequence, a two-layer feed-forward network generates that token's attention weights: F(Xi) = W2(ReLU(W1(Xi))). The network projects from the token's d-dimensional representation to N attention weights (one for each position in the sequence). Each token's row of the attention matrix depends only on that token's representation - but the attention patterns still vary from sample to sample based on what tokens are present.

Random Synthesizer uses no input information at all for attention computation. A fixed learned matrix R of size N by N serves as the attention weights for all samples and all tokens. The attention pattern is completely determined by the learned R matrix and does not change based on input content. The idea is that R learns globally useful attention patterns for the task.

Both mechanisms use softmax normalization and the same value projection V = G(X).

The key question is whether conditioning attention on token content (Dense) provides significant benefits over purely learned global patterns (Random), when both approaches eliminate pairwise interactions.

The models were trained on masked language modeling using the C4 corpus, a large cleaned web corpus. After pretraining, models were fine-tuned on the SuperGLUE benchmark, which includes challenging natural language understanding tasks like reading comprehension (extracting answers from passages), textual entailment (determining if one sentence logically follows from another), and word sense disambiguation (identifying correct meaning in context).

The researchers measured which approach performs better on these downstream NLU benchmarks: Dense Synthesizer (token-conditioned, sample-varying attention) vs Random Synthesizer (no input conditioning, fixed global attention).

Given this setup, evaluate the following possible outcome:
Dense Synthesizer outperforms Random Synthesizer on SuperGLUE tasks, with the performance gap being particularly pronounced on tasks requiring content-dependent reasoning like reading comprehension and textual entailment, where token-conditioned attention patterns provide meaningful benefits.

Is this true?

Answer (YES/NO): NO